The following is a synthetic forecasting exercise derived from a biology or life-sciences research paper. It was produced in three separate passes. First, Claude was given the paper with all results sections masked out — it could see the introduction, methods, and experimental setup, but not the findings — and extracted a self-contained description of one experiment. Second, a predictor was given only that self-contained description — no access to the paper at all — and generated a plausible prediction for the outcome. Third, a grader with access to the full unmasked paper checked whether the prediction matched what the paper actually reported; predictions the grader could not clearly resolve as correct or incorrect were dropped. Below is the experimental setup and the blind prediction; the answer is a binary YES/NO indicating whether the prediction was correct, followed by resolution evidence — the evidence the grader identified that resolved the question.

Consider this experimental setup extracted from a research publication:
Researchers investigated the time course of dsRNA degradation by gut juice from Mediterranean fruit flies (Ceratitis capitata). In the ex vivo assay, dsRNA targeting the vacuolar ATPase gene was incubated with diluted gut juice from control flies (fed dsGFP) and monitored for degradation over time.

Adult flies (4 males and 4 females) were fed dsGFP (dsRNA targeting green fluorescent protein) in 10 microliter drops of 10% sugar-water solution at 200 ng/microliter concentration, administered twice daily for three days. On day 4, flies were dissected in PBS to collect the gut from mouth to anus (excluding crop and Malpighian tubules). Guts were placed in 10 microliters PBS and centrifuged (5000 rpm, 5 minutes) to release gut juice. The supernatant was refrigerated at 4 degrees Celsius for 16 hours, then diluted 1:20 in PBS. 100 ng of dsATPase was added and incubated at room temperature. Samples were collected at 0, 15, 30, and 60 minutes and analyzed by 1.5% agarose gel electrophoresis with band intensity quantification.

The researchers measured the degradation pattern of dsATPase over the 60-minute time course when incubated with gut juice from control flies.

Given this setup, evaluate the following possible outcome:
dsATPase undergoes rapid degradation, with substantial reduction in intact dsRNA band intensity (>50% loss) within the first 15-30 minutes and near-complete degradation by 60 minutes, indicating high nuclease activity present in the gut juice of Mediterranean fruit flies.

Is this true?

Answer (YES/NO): YES